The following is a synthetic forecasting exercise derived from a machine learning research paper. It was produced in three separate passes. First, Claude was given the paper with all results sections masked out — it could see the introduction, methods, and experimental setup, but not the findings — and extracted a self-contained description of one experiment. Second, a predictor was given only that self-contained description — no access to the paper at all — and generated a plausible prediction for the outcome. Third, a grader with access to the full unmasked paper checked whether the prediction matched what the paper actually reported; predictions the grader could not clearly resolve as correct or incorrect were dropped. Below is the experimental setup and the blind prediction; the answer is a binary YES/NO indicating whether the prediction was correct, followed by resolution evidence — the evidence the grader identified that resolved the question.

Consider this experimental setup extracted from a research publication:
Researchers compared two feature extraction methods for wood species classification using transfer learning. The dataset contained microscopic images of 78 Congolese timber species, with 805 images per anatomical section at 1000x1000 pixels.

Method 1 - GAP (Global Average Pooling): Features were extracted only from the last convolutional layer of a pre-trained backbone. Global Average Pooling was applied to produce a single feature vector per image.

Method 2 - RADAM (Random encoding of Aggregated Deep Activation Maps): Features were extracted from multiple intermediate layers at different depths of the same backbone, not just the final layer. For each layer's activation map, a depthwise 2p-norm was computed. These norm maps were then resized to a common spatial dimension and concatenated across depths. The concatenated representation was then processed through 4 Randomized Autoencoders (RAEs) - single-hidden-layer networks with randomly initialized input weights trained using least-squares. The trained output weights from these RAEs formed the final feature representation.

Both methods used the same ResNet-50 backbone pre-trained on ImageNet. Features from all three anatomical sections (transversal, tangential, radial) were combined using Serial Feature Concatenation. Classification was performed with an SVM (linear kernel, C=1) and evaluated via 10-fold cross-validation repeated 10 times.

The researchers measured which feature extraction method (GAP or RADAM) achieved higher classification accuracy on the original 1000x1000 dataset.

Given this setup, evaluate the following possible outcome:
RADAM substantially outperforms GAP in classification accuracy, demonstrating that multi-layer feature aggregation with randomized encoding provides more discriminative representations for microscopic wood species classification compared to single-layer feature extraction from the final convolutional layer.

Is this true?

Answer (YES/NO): YES